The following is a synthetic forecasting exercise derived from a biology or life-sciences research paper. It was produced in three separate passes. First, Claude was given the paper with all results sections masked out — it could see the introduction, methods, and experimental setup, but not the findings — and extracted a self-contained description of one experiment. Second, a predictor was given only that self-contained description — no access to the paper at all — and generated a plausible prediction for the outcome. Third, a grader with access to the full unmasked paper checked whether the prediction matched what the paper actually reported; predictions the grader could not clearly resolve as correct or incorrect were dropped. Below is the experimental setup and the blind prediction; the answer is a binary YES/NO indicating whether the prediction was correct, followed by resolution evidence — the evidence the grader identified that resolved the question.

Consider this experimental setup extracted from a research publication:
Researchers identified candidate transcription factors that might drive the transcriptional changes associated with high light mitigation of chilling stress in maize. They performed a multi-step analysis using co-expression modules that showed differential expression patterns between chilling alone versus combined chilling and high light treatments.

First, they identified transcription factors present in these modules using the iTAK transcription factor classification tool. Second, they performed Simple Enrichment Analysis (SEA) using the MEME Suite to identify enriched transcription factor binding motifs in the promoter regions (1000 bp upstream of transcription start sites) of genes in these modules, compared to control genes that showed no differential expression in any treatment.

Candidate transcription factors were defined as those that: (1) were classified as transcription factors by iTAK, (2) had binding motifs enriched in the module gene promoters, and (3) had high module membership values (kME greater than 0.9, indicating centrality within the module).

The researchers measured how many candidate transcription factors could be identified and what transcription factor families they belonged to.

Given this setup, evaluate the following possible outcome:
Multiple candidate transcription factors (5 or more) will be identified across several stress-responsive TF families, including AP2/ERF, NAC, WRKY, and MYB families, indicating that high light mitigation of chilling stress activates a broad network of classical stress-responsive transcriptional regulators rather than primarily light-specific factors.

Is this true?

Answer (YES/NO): NO